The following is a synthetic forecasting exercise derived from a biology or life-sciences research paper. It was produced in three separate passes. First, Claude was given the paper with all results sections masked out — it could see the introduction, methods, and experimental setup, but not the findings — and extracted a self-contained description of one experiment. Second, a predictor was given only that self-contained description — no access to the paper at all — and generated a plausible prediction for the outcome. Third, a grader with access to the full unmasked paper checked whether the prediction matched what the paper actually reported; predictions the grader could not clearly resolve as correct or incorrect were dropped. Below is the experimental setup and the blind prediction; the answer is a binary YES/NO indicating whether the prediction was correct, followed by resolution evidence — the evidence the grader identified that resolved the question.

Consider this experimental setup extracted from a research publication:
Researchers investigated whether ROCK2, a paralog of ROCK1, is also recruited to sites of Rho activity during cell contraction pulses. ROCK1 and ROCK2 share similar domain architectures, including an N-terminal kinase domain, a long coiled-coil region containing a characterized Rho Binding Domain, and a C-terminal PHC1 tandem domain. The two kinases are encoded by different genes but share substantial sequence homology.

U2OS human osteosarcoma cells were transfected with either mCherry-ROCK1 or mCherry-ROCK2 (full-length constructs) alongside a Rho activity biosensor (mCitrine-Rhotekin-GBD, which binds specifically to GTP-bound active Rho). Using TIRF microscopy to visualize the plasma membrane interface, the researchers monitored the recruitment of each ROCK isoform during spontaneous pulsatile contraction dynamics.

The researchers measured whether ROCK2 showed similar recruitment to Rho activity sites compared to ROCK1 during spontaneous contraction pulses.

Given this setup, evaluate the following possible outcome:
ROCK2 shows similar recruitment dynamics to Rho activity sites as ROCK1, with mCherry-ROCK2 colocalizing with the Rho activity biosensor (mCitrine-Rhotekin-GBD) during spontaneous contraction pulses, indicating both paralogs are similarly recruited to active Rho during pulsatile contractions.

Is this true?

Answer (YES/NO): YES